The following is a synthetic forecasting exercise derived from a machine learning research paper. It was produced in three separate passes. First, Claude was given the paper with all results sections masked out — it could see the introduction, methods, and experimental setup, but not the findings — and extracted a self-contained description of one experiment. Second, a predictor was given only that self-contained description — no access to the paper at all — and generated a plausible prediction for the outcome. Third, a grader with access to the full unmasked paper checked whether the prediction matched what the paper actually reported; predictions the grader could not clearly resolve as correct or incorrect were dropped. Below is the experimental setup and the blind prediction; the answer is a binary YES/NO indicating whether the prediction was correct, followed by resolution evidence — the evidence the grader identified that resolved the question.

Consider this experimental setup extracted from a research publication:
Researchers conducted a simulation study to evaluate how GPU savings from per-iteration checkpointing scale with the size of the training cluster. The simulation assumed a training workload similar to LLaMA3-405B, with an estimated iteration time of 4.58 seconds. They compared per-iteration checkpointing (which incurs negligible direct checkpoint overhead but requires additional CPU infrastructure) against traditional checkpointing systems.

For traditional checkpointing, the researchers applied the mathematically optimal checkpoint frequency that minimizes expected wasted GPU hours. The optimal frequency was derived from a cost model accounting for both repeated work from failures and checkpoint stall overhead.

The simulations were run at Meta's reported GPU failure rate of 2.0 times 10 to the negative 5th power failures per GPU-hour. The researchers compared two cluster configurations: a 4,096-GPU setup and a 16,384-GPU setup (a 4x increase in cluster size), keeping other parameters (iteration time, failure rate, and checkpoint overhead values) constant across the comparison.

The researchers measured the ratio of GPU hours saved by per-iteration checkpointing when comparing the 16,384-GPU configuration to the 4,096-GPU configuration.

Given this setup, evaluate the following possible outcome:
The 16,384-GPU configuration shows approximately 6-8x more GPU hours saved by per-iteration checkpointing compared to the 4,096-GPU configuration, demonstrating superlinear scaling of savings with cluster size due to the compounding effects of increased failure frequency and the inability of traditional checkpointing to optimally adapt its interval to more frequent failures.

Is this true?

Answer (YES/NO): NO